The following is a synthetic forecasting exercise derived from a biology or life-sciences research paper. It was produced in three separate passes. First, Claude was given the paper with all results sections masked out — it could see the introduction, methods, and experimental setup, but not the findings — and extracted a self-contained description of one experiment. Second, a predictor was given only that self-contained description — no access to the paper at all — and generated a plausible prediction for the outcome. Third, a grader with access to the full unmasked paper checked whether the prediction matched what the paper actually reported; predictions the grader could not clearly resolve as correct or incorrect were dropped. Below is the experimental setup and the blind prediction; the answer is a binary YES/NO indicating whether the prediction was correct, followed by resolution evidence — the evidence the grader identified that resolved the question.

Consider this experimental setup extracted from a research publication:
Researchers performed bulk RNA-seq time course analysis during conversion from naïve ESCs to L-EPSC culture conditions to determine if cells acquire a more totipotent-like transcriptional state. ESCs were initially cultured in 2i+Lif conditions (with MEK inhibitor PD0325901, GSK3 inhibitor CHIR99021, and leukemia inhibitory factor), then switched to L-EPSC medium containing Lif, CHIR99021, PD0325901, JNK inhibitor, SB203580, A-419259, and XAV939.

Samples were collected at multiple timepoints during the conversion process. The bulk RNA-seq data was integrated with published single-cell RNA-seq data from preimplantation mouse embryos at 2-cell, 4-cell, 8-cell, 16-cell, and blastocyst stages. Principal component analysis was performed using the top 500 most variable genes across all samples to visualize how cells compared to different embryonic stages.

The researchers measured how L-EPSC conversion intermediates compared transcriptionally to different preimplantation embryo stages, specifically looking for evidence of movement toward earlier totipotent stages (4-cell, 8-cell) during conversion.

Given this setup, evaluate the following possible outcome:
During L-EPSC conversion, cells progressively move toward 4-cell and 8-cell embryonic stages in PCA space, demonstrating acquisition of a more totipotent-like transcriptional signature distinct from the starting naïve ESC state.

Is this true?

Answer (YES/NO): NO